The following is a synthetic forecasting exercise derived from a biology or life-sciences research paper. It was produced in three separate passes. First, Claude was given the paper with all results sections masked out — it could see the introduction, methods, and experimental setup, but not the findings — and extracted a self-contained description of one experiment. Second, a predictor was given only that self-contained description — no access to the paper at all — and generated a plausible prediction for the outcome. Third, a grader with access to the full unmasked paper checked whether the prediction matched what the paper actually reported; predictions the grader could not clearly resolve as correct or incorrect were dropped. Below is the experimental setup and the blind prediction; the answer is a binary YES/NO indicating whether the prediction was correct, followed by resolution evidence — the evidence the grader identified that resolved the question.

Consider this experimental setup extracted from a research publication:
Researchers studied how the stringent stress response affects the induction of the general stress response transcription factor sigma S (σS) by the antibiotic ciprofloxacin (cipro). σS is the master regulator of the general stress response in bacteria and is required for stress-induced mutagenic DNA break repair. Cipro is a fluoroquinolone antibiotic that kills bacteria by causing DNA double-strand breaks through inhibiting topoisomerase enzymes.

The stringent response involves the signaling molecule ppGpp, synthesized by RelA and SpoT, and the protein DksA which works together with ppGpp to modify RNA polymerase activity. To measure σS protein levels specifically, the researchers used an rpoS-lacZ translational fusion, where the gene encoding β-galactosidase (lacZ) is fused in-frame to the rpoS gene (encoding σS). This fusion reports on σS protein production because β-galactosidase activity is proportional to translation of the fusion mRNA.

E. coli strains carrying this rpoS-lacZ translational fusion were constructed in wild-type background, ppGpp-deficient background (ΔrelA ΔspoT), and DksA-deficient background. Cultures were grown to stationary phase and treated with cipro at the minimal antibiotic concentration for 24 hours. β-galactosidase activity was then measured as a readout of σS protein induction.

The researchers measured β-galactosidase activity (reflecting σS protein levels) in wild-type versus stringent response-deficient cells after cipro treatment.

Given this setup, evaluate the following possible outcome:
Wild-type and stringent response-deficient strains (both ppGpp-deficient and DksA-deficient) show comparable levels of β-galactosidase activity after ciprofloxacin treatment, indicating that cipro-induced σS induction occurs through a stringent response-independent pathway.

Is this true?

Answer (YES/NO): NO